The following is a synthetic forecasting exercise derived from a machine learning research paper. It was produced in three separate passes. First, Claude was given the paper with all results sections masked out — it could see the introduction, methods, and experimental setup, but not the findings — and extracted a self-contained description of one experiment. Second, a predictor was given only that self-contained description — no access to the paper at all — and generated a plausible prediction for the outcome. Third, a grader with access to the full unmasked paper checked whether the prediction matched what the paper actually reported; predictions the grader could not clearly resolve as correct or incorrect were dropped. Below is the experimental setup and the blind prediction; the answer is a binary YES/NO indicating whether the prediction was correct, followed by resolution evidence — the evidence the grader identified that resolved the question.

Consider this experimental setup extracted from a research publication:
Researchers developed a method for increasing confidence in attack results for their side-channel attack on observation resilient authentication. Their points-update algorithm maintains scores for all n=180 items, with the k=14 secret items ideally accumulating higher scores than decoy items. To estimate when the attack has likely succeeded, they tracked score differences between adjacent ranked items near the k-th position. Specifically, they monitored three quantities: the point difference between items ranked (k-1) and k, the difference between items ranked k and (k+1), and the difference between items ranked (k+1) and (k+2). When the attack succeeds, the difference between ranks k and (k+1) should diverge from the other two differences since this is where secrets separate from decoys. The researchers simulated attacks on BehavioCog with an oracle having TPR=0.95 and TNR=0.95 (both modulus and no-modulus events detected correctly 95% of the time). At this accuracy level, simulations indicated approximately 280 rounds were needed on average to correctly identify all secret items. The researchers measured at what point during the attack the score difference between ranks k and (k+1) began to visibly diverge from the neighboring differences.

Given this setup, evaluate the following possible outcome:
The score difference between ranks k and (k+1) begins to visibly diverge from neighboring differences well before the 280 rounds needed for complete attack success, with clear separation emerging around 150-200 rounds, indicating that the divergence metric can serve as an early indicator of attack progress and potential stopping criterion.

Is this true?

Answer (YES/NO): NO